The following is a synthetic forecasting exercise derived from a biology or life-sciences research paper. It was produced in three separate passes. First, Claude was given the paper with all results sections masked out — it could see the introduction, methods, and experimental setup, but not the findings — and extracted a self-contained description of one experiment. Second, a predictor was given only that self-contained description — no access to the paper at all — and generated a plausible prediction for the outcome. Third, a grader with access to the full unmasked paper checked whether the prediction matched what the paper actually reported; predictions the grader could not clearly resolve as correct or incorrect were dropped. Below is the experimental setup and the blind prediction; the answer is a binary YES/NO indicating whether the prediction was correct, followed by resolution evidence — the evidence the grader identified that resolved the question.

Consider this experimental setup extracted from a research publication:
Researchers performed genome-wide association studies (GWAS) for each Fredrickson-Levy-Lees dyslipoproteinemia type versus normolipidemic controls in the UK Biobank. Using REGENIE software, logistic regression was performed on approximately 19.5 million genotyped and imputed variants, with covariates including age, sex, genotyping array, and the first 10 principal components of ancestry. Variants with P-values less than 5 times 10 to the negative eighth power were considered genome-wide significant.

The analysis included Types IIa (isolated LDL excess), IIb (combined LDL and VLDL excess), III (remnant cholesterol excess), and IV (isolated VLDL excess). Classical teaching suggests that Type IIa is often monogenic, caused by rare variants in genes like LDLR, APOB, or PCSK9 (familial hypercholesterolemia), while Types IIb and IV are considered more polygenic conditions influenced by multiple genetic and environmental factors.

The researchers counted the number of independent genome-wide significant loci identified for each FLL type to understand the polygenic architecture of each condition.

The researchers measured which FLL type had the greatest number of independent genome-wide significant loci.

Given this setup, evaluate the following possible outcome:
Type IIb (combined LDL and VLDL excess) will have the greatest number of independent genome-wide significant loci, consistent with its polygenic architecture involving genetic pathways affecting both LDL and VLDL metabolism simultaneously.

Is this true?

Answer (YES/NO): YES